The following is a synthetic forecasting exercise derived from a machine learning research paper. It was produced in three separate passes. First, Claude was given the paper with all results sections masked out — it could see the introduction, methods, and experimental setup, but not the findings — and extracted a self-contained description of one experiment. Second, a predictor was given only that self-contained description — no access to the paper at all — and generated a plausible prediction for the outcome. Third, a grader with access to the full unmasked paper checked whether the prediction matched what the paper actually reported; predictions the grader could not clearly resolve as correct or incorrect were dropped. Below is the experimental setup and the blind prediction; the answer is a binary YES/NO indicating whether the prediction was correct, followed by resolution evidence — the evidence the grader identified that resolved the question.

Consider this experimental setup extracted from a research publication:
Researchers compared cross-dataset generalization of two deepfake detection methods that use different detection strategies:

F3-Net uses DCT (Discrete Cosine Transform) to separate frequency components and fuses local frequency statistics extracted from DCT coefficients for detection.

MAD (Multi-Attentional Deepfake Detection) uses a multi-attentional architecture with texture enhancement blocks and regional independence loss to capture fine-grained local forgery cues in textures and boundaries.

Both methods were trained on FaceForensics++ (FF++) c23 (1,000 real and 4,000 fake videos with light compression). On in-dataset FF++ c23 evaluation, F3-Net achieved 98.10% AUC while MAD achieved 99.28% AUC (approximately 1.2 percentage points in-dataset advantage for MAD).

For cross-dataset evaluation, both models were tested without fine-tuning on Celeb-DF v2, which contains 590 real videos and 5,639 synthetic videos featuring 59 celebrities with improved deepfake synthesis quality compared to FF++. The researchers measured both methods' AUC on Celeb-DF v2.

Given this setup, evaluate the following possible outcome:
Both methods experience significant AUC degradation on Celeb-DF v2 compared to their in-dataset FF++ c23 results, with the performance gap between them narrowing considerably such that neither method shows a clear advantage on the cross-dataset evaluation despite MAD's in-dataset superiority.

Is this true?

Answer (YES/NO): NO